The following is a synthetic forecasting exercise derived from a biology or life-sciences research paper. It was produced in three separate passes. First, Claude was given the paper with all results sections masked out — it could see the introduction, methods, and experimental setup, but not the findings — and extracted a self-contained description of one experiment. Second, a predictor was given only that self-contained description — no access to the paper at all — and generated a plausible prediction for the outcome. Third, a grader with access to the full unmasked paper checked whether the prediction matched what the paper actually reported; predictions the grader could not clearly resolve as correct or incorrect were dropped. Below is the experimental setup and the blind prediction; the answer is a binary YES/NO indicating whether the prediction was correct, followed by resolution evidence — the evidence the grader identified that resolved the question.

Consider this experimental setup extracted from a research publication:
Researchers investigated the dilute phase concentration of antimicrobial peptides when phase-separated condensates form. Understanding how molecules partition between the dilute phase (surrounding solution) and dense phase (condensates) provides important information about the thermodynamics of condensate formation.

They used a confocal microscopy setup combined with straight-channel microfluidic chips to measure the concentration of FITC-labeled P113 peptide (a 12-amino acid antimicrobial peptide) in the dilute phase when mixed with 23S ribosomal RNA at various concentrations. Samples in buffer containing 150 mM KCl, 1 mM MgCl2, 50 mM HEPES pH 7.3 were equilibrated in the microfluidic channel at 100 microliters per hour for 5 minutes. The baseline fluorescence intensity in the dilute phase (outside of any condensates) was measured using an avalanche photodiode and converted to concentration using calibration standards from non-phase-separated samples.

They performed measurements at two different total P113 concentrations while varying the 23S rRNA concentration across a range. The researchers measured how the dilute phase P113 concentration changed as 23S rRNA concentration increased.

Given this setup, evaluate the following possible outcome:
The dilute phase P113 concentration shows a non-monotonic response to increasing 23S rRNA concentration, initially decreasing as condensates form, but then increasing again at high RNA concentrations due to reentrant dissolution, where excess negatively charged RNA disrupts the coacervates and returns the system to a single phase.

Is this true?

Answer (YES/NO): NO